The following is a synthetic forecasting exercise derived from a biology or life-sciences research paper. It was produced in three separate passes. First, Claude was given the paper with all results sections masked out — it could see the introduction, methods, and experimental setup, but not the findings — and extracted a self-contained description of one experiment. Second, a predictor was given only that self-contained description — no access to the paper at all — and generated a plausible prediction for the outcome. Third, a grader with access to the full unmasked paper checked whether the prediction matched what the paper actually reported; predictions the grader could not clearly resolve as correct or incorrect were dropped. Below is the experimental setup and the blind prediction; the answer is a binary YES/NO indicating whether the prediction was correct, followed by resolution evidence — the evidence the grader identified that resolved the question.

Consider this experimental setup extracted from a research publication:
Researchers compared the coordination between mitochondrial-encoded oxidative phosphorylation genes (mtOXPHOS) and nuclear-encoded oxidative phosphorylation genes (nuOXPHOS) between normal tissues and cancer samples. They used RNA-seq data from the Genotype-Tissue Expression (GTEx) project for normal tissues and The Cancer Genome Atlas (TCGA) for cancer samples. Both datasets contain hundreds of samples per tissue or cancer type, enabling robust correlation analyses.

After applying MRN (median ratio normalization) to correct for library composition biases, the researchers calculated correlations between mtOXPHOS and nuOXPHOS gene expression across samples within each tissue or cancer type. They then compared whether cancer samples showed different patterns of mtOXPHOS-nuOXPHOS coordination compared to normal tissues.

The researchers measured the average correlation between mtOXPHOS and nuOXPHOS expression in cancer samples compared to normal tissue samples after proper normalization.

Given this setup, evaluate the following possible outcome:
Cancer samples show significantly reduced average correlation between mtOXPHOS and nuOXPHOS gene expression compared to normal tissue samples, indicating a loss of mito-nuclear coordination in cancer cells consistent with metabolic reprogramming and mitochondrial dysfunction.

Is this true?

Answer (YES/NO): NO